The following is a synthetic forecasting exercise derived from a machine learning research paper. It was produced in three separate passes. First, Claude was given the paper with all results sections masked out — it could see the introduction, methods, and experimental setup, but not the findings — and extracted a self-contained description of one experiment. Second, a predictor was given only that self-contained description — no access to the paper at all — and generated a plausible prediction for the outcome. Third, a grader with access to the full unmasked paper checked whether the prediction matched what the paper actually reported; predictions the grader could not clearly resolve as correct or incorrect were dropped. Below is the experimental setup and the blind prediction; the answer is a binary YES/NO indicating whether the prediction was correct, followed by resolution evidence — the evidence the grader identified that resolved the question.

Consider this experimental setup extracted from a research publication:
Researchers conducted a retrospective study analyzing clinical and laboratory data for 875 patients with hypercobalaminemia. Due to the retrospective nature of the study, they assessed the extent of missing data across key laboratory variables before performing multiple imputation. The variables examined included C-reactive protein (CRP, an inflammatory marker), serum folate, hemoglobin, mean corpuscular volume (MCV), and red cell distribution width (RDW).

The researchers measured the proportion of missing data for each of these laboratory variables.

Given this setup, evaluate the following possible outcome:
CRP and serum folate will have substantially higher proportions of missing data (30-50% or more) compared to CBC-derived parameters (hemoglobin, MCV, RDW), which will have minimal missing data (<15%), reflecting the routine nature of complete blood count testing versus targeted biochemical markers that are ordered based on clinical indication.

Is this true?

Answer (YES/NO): NO